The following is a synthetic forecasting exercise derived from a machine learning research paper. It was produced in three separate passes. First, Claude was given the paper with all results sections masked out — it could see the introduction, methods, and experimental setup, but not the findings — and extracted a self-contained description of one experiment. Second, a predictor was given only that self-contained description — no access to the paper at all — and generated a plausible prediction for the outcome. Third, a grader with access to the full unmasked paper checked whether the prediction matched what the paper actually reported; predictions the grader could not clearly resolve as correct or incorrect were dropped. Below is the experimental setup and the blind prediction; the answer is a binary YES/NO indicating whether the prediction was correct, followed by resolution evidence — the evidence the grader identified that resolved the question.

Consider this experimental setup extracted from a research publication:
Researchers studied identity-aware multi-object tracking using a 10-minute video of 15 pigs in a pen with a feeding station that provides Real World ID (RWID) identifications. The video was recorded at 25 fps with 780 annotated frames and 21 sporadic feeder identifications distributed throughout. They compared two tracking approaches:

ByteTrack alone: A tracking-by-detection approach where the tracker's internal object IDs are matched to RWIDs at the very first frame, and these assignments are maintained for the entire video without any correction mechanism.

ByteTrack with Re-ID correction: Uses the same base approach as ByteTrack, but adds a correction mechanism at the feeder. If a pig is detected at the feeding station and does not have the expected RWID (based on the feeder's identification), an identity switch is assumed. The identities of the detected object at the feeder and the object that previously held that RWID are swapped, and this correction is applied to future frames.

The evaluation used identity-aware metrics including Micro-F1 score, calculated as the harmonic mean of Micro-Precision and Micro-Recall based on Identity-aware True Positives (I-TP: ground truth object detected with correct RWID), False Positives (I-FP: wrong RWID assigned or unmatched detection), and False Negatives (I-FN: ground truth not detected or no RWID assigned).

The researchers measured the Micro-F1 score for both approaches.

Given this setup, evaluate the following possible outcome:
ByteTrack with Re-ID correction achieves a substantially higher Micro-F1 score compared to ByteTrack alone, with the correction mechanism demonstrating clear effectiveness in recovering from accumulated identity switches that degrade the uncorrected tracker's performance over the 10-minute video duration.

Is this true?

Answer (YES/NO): NO